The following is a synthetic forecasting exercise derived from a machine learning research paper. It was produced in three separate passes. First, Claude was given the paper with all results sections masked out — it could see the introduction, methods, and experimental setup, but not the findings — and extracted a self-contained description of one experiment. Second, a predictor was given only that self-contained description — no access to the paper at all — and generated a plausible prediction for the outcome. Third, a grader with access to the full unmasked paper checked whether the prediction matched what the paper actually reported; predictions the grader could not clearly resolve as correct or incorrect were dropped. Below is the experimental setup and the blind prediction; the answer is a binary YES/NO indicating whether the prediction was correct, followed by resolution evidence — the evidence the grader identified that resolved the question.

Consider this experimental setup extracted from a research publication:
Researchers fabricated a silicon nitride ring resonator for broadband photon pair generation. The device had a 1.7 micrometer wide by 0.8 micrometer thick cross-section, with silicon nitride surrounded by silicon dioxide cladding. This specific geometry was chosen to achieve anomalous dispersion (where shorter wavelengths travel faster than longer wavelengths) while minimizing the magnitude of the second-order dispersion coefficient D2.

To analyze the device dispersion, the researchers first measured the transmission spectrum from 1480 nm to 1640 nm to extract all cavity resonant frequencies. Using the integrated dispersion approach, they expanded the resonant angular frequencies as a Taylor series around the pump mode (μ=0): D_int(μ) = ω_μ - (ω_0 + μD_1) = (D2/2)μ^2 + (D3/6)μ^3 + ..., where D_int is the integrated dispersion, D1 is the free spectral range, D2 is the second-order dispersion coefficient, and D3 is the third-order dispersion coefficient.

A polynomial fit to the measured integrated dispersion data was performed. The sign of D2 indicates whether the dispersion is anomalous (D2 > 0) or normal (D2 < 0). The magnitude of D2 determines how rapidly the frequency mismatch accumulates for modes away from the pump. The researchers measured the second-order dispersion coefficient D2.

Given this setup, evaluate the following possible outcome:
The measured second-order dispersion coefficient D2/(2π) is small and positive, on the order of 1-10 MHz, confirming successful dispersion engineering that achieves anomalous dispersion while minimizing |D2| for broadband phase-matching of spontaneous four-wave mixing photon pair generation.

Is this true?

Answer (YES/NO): NO